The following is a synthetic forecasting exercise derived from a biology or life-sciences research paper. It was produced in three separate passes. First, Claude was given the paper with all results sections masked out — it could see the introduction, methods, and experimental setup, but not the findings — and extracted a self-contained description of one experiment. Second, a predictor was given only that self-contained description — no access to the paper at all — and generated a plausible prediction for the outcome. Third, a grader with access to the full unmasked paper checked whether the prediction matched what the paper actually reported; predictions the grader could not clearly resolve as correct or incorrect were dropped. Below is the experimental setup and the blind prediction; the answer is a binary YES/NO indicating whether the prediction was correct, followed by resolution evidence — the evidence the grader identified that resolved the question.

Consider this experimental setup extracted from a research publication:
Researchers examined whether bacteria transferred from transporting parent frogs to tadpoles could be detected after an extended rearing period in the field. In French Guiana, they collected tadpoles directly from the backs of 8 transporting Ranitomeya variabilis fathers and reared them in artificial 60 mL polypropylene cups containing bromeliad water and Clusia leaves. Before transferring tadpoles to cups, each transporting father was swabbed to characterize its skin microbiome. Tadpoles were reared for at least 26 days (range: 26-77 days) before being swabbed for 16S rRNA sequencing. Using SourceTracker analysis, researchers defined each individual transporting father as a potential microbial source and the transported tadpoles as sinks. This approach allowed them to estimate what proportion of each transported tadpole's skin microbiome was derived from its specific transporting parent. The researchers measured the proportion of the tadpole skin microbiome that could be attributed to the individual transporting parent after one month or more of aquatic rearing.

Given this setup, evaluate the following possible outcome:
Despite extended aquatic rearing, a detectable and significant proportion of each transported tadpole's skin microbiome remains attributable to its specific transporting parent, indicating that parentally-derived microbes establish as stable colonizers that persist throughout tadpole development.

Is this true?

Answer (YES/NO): NO